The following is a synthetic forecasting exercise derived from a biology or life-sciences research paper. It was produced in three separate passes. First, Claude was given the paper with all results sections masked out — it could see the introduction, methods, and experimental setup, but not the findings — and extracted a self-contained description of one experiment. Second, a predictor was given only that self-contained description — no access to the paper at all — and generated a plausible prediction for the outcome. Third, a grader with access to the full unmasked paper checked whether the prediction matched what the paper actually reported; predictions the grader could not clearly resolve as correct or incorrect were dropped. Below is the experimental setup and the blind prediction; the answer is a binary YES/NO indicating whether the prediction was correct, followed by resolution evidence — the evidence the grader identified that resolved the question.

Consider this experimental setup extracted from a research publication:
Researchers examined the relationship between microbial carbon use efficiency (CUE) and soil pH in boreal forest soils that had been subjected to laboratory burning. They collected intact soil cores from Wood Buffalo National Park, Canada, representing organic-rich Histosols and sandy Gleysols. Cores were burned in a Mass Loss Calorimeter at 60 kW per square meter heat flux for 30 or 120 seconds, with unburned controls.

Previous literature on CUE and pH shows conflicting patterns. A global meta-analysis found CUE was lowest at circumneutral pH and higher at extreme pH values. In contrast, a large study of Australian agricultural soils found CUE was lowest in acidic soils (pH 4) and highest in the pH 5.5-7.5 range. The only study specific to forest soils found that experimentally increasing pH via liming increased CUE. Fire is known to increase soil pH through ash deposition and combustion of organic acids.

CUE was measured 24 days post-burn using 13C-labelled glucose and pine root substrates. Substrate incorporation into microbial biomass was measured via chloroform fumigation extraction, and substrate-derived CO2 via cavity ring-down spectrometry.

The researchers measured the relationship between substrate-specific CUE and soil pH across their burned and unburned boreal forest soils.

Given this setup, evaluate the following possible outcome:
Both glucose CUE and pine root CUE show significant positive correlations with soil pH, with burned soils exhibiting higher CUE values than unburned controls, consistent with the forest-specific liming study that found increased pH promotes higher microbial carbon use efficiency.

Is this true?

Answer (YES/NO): NO